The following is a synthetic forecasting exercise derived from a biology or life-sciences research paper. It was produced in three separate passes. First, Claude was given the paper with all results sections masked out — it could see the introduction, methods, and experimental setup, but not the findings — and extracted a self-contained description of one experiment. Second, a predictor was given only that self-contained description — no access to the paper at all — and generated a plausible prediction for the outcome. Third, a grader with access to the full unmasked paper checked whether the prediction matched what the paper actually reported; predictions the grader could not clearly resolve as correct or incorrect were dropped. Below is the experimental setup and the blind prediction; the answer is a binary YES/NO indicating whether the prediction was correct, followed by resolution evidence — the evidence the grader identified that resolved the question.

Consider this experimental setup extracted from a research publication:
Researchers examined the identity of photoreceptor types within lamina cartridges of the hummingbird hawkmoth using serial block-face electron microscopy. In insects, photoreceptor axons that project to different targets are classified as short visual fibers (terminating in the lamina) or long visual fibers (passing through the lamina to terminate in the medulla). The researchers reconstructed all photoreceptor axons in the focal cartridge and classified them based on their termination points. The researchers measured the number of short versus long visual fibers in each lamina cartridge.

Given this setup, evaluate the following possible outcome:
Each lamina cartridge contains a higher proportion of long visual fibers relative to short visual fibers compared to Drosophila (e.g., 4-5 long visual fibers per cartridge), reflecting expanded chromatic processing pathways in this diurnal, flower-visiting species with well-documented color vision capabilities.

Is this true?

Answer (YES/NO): NO